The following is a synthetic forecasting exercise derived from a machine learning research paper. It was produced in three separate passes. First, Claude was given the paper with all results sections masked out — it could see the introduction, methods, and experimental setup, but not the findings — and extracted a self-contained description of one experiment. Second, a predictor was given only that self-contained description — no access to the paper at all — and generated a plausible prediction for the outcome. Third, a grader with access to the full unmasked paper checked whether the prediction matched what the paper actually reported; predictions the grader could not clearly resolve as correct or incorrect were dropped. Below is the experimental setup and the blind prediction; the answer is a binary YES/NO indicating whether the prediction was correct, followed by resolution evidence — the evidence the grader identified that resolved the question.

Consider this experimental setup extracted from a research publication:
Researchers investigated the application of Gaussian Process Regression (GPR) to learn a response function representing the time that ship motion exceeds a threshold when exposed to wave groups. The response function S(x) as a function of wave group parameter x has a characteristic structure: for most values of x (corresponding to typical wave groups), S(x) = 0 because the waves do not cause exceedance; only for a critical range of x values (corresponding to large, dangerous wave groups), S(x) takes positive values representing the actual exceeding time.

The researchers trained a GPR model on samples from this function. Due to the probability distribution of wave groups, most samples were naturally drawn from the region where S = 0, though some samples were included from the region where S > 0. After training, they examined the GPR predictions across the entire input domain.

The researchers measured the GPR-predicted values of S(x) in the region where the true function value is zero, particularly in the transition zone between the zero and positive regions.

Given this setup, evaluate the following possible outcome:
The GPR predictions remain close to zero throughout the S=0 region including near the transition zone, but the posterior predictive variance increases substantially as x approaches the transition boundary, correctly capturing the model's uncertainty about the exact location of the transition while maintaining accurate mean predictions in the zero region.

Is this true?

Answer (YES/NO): NO